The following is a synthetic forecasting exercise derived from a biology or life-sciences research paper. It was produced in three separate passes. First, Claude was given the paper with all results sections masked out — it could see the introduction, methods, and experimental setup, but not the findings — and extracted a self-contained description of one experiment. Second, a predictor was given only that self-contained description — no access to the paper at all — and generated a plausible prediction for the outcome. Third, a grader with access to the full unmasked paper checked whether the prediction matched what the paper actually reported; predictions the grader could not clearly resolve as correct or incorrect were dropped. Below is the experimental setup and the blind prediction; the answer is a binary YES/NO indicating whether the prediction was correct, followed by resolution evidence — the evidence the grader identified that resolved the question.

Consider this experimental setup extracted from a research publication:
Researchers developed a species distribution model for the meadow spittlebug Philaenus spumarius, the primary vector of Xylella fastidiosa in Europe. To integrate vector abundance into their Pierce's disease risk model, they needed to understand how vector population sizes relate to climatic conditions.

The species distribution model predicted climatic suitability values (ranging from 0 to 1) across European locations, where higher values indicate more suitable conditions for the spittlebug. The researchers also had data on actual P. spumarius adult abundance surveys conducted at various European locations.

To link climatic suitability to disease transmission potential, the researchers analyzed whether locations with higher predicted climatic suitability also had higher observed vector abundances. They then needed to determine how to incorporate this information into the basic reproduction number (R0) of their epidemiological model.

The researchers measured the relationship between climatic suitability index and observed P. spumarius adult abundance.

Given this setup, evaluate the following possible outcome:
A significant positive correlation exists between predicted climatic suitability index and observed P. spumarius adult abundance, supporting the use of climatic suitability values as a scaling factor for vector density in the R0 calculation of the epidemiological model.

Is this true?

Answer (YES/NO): YES